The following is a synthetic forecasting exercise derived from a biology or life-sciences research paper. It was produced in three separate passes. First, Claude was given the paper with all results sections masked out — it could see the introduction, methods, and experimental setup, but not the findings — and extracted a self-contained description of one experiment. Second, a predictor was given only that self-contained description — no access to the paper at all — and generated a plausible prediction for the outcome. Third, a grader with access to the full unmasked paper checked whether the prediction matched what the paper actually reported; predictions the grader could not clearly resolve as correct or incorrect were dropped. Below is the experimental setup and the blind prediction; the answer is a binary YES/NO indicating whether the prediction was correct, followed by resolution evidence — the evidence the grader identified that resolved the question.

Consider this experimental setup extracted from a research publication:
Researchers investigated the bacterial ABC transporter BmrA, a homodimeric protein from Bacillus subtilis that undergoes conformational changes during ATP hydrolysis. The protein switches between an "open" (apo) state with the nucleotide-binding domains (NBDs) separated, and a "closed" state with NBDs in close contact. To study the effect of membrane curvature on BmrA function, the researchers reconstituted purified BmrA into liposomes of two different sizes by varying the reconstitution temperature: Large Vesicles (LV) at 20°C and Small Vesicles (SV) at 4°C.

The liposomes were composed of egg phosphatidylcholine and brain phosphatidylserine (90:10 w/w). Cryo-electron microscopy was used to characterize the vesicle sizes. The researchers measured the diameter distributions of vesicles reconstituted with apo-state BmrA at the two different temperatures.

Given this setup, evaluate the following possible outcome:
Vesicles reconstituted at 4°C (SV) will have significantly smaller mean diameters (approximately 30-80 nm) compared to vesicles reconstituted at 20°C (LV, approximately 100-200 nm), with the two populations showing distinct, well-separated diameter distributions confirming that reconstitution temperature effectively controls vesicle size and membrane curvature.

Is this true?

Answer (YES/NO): NO